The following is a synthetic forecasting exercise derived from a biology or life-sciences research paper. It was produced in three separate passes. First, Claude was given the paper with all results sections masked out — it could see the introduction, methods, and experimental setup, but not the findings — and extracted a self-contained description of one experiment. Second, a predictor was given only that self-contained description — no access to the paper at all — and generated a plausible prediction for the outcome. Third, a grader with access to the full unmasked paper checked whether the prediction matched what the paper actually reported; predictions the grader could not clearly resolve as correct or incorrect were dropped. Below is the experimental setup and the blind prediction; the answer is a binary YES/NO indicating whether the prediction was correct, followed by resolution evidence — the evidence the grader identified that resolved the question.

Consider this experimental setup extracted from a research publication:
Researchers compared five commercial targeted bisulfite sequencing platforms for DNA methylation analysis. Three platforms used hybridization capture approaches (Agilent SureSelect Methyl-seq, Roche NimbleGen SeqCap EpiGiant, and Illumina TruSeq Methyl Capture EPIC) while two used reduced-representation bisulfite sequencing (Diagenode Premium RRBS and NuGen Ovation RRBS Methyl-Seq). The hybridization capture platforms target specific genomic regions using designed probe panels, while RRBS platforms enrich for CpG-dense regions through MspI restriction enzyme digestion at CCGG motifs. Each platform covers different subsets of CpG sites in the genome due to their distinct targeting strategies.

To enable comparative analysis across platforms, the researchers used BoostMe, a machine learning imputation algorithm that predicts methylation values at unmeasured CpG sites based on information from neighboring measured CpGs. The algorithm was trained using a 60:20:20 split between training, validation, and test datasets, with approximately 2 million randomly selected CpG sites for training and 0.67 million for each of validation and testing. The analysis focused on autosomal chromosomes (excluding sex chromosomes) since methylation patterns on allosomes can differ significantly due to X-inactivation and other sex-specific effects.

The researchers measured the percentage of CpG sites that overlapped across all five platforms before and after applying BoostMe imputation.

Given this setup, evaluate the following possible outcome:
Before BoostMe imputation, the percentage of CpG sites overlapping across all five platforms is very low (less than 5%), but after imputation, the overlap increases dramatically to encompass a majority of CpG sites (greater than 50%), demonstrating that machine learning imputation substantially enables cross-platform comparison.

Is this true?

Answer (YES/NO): NO